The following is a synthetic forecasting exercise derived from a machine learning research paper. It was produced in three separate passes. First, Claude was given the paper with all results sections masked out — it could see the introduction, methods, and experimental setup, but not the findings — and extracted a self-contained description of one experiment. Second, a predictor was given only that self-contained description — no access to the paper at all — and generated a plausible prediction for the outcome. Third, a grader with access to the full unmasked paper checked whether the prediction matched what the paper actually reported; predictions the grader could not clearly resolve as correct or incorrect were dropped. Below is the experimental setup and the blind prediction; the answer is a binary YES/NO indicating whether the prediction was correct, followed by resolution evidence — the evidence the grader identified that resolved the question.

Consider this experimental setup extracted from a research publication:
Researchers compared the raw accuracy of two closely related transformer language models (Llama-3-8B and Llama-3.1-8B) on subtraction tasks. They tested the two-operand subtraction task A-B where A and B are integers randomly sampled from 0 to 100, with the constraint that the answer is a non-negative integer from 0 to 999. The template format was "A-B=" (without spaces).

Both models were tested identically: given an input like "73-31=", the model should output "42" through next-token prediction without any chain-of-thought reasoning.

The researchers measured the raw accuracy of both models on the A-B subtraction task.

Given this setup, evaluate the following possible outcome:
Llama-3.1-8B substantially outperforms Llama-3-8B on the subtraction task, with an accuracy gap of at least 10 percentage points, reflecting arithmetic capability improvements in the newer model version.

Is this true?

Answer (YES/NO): NO